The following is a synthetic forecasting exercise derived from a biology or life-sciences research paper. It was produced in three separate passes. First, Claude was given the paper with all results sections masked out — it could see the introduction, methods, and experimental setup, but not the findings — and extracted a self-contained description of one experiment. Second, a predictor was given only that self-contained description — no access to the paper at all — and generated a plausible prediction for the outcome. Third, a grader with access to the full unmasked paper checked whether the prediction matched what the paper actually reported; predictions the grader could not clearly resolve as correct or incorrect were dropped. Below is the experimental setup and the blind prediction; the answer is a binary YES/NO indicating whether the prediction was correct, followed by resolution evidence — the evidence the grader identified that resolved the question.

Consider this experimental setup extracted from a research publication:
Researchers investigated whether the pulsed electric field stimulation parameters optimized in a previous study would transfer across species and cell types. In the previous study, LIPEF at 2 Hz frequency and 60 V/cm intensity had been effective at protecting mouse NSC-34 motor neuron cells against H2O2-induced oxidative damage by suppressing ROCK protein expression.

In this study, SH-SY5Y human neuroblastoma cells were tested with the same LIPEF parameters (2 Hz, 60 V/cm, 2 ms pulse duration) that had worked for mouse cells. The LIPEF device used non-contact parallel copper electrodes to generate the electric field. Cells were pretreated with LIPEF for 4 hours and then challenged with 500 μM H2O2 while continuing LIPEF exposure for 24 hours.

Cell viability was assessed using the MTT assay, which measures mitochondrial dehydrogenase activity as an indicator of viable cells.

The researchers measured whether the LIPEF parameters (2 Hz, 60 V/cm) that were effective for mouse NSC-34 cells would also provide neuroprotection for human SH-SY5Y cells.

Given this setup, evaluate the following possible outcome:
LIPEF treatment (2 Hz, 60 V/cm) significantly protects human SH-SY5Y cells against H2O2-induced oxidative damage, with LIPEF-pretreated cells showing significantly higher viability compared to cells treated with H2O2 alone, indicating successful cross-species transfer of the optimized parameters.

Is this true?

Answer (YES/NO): NO